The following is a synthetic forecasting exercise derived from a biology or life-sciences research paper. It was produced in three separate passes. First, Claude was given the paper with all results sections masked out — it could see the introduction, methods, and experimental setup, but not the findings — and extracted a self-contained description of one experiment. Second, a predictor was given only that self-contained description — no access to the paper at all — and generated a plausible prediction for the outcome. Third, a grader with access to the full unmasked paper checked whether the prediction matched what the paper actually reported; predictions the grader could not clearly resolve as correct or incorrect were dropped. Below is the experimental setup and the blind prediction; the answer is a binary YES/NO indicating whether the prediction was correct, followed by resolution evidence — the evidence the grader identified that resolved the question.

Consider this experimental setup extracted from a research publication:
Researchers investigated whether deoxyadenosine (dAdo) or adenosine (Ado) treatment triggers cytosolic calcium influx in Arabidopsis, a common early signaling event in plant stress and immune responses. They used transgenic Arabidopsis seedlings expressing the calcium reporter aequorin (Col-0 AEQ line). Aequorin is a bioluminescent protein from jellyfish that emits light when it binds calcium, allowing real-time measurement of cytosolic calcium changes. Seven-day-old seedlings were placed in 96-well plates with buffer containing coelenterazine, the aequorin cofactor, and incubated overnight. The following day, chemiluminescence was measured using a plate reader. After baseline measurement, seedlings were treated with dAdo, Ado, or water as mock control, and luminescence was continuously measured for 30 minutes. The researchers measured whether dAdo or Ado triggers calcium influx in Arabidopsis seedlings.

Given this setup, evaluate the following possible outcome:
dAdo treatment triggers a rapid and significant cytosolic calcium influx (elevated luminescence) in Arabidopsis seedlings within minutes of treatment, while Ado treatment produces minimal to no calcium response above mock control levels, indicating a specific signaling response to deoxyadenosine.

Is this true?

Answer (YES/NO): NO